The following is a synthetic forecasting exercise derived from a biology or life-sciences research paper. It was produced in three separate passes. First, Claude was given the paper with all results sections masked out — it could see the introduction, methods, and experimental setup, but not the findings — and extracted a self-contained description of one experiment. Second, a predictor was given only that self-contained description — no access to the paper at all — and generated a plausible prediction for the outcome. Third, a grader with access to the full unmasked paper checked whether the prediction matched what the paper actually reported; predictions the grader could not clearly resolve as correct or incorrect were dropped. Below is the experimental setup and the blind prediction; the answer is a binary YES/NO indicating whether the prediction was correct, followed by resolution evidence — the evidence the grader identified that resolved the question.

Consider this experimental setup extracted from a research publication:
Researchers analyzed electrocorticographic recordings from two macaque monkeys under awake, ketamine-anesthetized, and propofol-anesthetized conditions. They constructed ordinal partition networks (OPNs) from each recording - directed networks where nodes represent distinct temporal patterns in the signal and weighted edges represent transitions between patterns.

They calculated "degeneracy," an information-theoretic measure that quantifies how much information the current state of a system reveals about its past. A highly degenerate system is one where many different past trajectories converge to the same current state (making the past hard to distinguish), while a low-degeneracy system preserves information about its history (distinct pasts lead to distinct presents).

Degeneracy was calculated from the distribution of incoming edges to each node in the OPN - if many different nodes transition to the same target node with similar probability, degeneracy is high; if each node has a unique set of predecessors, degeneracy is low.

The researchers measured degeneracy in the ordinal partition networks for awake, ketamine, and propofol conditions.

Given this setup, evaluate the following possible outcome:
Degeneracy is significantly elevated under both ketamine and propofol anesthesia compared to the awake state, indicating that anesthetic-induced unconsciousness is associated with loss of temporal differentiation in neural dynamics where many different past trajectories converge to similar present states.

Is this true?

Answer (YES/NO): NO